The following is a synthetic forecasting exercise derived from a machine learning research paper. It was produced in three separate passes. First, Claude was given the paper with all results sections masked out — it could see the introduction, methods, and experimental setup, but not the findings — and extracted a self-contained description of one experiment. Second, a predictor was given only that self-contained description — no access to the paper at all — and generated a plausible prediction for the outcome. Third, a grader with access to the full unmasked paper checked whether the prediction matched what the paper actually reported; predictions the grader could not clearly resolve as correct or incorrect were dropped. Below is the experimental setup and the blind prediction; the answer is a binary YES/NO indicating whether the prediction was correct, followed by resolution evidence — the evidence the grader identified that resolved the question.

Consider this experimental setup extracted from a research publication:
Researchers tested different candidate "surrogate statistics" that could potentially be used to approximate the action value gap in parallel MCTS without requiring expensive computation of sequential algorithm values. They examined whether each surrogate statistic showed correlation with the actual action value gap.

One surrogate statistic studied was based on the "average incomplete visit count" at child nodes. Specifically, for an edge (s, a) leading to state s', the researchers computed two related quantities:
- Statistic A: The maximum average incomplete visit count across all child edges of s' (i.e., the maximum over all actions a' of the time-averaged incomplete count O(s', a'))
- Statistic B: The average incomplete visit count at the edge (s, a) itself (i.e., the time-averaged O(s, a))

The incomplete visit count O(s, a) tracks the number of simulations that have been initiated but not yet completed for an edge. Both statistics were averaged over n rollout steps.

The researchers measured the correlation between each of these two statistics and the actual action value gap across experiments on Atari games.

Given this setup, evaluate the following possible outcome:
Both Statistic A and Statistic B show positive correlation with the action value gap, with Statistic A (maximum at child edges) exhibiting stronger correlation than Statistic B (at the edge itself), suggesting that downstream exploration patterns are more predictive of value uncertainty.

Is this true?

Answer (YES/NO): NO